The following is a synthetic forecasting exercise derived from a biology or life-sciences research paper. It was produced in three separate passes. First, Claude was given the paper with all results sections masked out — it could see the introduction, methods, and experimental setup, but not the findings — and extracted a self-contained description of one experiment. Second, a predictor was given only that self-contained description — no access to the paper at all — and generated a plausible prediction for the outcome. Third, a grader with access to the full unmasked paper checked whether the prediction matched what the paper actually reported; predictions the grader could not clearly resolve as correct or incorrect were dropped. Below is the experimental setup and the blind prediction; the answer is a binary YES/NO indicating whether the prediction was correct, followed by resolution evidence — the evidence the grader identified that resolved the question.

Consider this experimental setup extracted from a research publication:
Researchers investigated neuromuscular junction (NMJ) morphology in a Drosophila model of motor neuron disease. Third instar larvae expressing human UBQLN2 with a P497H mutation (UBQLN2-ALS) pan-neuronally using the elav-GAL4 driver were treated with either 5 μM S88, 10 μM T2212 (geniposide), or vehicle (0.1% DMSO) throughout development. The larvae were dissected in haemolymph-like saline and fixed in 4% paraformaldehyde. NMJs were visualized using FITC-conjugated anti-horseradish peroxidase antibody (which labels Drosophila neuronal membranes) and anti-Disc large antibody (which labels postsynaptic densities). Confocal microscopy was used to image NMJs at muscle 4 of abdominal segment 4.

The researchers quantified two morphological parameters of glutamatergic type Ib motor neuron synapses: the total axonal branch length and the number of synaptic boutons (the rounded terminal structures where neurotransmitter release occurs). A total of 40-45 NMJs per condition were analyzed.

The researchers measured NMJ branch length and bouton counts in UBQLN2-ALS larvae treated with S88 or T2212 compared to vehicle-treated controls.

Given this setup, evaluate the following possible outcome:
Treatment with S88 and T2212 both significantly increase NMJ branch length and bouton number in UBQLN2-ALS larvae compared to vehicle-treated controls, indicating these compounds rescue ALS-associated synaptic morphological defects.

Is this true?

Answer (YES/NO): YES